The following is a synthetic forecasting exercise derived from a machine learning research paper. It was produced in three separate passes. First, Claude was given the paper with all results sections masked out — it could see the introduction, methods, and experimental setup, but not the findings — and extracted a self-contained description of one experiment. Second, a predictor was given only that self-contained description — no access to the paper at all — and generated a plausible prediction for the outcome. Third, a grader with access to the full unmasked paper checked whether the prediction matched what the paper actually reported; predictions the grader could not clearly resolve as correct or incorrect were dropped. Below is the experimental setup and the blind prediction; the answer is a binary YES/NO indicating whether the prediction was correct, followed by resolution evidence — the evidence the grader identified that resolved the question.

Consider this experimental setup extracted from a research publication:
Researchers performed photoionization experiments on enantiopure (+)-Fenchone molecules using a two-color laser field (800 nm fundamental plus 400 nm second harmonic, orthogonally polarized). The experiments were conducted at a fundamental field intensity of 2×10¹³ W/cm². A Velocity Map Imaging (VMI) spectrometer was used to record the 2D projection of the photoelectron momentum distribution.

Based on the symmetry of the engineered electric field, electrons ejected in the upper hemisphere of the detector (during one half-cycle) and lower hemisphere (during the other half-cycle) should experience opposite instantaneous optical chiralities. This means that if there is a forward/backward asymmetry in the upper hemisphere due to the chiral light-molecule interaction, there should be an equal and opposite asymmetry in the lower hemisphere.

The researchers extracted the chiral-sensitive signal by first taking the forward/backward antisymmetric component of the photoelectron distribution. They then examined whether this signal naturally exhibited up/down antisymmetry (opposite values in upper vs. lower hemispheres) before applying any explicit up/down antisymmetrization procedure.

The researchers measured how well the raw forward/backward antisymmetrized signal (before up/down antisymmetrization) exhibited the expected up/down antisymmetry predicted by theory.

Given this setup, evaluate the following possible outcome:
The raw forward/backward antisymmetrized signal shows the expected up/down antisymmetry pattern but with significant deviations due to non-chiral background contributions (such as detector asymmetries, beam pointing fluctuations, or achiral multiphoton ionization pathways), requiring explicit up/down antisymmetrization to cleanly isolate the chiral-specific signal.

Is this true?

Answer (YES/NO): NO